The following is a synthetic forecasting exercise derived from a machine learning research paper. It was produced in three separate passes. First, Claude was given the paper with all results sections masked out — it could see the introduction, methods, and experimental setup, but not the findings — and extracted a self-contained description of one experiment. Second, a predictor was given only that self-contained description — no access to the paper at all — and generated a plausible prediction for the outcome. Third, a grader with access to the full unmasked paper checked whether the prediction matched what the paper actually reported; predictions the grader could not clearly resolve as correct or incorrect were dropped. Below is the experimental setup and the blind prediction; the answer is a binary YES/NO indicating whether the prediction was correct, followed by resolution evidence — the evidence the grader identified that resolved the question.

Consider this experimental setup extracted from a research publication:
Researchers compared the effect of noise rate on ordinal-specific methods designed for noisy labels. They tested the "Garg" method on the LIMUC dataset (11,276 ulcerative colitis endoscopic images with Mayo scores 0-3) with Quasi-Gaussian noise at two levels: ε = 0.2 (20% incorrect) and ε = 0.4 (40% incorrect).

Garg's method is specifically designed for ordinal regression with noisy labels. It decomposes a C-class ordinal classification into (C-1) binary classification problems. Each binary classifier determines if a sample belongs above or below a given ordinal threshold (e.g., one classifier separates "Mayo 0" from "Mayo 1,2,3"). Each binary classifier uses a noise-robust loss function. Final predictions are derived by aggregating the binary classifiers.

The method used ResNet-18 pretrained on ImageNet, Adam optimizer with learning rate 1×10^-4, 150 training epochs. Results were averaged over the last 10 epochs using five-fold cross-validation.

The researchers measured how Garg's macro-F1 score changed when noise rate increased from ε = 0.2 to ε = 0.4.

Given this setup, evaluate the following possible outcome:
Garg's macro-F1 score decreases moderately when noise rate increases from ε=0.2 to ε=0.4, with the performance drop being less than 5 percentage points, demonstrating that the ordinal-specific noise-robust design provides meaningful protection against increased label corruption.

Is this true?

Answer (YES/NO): NO